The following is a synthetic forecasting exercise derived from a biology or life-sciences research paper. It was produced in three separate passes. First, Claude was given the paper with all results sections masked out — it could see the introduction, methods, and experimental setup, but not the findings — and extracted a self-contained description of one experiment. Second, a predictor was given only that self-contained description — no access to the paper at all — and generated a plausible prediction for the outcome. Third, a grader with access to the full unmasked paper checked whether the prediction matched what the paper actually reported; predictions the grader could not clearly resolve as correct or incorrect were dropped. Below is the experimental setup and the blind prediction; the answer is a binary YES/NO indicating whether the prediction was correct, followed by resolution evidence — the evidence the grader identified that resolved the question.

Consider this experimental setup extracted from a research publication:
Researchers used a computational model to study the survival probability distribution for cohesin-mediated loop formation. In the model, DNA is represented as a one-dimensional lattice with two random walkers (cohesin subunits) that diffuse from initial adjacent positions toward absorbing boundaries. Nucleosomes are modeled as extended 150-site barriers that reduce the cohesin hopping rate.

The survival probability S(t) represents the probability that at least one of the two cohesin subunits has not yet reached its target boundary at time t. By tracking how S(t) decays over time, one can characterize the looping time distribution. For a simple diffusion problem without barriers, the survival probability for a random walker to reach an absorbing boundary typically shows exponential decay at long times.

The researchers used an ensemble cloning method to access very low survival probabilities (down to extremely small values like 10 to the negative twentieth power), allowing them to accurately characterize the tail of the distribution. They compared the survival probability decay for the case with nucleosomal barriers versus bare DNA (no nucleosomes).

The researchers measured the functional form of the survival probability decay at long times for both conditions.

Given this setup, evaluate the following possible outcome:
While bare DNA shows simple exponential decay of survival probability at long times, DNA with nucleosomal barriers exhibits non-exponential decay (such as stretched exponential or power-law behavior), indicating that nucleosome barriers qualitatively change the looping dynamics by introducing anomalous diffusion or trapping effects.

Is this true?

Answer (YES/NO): NO